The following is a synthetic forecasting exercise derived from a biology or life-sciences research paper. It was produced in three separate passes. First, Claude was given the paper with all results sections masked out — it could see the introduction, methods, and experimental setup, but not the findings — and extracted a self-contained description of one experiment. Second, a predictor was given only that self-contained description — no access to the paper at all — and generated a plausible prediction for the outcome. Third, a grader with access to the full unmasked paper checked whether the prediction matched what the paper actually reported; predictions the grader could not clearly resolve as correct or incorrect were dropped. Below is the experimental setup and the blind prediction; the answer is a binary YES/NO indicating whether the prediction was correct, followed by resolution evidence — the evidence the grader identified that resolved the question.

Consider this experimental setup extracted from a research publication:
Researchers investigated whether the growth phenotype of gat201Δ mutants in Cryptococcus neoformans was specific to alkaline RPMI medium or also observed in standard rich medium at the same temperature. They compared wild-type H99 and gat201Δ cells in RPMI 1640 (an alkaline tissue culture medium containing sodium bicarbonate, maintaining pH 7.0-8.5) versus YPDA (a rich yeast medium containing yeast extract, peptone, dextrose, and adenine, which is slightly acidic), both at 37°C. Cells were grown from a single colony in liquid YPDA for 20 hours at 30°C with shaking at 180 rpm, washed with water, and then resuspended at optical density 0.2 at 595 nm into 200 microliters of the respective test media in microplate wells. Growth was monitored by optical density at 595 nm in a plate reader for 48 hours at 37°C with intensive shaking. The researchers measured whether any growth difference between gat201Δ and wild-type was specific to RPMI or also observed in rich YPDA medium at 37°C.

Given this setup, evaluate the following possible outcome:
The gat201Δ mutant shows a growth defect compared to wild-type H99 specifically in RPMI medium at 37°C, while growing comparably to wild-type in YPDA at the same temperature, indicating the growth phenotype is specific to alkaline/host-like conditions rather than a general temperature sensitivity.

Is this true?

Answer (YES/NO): NO